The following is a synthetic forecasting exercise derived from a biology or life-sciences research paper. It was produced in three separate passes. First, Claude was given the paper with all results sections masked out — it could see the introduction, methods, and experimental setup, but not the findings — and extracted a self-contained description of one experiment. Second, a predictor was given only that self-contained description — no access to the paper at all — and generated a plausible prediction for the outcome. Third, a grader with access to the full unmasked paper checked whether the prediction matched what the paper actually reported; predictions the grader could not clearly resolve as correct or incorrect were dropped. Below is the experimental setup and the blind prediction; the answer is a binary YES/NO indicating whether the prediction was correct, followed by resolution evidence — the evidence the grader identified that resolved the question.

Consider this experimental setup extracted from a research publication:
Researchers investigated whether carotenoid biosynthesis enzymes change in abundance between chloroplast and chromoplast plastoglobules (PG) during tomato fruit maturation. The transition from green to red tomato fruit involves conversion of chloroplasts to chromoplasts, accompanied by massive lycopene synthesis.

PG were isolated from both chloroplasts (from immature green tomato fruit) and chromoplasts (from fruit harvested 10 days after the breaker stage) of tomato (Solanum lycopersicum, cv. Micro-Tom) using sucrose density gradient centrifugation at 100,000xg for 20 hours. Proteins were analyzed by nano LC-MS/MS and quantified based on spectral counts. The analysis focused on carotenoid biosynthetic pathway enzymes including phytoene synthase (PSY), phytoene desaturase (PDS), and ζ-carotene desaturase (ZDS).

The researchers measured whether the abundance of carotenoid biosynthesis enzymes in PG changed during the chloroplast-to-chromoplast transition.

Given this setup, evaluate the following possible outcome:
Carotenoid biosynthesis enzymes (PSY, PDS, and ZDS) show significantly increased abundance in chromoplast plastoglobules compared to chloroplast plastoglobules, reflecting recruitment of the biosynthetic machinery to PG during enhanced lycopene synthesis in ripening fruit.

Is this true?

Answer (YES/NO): YES